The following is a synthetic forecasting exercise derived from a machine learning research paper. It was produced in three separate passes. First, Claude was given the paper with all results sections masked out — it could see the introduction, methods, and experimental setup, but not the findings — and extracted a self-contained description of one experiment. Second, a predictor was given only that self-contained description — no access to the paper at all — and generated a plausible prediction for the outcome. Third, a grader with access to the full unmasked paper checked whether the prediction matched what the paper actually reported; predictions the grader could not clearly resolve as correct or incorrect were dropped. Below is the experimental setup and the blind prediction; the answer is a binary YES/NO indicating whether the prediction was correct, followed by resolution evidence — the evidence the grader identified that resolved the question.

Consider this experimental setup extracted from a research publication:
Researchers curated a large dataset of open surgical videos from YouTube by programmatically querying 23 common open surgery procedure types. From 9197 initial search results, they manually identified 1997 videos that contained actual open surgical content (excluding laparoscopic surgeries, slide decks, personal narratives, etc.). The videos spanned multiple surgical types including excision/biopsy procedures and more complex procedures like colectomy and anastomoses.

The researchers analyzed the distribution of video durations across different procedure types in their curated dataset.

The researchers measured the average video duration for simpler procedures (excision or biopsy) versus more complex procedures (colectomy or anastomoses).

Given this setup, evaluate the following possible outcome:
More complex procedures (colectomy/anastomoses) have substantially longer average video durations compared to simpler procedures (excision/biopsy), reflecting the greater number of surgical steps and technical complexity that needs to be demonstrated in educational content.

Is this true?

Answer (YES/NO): YES